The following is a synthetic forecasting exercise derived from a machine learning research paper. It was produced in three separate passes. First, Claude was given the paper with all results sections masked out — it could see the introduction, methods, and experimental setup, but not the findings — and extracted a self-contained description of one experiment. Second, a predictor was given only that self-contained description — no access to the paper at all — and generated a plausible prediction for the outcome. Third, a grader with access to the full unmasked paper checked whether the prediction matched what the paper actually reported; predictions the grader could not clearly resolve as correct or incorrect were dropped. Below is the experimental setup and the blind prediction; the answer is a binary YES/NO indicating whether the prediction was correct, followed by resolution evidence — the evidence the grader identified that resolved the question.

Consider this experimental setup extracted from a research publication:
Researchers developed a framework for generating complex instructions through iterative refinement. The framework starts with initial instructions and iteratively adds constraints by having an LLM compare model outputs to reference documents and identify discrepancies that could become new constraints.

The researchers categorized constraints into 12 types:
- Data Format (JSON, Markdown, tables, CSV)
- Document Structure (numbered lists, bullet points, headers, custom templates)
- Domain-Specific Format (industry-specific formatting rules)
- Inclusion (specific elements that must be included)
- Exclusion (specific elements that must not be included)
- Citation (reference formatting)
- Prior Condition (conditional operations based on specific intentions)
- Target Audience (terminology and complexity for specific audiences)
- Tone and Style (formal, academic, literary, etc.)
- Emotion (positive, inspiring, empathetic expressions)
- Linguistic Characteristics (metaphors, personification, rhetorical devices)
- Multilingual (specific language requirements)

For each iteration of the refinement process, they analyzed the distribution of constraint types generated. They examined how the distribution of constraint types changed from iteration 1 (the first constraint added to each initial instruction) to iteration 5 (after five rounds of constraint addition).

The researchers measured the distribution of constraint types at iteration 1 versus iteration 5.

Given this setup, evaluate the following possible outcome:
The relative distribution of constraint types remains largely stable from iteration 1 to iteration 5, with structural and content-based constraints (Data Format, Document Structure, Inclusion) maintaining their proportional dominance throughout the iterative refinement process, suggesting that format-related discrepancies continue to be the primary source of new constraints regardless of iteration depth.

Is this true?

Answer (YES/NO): NO